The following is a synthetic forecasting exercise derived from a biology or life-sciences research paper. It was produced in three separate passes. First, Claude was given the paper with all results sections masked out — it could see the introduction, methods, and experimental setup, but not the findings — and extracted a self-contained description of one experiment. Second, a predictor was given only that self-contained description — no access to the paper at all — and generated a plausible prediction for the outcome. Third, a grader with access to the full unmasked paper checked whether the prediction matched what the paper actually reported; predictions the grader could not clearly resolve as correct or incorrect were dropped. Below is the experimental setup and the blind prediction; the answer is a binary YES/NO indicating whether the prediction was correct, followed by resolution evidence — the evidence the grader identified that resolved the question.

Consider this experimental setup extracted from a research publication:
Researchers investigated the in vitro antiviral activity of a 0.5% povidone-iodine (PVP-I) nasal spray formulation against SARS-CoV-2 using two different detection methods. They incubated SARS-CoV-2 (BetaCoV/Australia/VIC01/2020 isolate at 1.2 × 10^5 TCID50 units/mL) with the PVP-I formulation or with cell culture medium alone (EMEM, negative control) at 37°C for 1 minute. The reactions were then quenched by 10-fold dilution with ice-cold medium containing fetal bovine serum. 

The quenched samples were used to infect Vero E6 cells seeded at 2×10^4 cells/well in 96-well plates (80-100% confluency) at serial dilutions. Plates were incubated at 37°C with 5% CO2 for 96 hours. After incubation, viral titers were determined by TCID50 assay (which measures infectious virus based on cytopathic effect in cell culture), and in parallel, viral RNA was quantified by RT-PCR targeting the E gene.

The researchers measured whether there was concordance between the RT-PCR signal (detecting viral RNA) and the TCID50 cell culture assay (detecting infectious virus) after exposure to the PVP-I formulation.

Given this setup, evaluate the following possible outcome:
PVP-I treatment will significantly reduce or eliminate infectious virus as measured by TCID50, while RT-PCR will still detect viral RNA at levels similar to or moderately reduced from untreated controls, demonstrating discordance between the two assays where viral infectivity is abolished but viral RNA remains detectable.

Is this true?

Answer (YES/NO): YES